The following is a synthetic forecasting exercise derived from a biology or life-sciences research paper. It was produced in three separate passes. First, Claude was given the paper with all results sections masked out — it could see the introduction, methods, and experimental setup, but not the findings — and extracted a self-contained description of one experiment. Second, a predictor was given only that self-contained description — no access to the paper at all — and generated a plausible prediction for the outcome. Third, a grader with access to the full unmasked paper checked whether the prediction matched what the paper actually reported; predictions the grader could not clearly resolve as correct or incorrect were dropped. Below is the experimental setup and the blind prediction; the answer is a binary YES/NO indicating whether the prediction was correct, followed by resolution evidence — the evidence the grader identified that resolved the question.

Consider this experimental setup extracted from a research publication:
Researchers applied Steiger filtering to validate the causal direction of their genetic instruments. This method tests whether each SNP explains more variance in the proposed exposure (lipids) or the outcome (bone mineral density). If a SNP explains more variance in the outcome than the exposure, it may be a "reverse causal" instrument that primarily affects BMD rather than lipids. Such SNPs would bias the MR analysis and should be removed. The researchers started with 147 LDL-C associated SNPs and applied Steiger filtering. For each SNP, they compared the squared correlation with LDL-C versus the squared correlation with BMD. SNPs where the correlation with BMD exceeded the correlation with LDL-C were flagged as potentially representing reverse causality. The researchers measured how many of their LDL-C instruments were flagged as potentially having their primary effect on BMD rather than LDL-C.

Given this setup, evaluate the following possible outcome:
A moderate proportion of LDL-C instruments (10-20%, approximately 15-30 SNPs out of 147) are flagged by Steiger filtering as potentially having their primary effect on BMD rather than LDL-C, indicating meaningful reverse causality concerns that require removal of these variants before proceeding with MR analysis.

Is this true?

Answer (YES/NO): NO